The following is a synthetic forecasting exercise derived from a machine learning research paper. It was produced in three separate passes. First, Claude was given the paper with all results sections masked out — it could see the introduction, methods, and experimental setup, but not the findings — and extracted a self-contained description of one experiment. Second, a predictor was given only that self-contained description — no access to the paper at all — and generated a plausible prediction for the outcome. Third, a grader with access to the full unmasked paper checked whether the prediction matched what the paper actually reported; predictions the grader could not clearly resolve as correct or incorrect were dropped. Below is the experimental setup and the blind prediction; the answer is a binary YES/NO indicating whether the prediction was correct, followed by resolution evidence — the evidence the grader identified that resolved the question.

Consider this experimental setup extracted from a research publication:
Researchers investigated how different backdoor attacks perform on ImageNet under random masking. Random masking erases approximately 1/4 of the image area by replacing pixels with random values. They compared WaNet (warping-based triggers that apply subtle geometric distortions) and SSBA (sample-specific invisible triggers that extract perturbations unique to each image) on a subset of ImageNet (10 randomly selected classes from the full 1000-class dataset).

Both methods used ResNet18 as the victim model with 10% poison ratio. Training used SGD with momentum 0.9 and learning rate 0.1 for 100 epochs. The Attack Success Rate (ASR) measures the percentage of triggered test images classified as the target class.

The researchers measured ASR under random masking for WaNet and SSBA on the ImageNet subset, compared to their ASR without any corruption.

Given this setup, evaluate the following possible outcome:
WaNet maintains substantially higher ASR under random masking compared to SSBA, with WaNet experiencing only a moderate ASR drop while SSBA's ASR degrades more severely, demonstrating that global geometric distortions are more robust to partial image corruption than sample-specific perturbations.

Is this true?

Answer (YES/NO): NO